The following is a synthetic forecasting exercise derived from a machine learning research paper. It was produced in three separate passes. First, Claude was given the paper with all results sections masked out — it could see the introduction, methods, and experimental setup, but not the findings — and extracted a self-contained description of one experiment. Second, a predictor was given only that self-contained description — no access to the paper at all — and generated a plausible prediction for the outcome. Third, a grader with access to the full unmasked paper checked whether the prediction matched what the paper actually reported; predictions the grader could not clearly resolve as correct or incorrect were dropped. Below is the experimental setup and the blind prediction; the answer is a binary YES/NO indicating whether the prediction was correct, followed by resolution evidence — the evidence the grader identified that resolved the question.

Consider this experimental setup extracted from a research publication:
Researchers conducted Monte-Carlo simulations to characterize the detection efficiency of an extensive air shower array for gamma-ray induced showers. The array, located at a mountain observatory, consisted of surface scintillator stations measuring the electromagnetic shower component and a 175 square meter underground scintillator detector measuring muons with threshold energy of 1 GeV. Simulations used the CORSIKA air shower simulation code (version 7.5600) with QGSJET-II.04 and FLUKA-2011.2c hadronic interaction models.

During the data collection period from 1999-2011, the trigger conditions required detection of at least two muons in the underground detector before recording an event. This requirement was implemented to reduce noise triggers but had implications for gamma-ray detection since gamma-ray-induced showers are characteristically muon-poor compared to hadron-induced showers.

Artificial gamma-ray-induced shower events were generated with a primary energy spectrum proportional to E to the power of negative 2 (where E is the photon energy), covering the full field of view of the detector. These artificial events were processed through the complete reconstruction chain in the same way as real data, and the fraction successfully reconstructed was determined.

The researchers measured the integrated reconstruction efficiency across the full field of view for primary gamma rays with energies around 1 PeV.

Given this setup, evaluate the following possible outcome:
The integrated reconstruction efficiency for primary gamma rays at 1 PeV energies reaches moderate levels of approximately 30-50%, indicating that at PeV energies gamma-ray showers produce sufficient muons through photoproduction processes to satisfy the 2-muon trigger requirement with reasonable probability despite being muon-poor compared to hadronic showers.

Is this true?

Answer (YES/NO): NO